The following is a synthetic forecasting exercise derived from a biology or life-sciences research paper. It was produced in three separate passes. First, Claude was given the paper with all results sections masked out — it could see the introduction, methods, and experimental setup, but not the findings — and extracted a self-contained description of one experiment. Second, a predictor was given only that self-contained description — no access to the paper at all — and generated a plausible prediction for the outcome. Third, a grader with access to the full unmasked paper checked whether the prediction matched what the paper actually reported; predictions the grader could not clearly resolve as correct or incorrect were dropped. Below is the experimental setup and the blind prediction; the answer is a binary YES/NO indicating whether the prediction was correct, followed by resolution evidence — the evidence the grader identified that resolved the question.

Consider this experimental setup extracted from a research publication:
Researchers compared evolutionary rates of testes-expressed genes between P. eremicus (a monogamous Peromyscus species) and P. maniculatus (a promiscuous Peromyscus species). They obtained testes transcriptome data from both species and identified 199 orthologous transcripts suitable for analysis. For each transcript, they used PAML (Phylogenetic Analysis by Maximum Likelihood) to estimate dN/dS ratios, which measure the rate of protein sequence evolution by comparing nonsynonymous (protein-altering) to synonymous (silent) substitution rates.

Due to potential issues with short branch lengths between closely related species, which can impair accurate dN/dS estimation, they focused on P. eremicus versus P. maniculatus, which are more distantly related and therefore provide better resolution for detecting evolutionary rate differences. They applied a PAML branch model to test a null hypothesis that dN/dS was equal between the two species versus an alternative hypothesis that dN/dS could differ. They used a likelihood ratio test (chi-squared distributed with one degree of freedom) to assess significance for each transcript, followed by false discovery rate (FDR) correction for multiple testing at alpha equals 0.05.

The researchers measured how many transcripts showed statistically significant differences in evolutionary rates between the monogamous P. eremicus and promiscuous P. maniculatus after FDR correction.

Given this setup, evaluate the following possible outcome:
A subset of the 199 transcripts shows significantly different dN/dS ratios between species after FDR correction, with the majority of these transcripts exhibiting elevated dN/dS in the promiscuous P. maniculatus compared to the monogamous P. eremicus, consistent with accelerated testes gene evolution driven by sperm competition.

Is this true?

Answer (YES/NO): YES